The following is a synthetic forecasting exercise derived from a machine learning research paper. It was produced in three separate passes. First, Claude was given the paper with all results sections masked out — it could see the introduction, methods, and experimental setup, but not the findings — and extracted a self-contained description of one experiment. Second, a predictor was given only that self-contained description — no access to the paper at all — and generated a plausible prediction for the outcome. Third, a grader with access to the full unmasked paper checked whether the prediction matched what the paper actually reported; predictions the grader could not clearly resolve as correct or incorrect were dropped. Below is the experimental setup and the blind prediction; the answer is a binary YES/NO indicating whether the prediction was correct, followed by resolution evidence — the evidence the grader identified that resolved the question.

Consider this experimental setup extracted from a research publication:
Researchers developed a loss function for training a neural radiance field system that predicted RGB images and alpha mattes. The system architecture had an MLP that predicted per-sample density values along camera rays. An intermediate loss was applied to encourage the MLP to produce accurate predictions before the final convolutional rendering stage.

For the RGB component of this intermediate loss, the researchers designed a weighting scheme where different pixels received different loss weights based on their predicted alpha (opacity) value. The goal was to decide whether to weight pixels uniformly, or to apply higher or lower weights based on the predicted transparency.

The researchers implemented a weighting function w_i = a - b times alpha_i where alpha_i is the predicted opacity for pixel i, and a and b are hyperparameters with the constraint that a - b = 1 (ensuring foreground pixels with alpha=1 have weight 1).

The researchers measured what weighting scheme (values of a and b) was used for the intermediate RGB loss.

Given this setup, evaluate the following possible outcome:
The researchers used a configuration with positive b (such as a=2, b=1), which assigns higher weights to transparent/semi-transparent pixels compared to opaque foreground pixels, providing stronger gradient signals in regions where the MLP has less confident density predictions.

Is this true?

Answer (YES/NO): YES